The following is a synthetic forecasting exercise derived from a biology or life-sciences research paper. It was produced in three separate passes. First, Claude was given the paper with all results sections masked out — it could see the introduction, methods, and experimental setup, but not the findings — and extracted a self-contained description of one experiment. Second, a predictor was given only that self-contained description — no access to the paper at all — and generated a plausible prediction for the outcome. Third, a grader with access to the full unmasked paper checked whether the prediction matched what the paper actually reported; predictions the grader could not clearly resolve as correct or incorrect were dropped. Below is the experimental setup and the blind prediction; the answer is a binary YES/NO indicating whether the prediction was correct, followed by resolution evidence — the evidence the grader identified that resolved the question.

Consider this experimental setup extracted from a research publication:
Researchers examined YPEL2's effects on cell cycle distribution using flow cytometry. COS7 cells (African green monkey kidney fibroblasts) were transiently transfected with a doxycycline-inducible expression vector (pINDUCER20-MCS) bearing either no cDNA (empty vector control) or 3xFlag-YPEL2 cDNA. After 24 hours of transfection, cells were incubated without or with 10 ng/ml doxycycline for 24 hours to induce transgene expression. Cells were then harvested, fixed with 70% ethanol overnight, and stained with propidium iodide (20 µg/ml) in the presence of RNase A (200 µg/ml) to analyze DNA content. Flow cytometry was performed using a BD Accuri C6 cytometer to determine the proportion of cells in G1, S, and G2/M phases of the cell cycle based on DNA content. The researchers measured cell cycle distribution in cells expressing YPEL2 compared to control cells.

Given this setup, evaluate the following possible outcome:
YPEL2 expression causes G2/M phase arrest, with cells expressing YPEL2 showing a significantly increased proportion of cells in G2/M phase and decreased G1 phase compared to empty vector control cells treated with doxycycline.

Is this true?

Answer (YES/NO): NO